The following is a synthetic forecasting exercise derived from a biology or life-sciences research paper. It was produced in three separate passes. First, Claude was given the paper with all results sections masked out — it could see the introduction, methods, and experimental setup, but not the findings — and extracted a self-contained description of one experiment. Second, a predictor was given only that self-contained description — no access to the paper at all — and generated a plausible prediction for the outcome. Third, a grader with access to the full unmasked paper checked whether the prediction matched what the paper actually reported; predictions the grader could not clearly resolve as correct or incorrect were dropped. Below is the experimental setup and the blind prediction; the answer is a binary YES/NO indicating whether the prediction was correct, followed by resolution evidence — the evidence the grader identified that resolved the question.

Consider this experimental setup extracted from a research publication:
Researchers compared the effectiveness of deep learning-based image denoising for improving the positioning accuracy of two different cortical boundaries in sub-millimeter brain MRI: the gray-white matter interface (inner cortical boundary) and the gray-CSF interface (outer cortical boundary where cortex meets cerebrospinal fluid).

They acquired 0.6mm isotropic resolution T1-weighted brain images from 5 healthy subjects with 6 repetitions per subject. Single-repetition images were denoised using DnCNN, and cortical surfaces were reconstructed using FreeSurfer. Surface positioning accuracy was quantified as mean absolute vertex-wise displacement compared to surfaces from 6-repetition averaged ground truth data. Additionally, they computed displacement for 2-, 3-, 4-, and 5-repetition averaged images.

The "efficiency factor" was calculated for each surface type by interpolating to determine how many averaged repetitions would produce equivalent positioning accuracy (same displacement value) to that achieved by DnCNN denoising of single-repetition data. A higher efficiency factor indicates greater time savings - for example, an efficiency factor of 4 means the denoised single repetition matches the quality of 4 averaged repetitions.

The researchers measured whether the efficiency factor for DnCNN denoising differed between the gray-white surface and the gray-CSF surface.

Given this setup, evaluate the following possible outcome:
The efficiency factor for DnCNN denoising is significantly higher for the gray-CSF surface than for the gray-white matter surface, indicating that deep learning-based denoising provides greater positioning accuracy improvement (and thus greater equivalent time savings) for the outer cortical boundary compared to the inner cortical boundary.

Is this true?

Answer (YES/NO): NO